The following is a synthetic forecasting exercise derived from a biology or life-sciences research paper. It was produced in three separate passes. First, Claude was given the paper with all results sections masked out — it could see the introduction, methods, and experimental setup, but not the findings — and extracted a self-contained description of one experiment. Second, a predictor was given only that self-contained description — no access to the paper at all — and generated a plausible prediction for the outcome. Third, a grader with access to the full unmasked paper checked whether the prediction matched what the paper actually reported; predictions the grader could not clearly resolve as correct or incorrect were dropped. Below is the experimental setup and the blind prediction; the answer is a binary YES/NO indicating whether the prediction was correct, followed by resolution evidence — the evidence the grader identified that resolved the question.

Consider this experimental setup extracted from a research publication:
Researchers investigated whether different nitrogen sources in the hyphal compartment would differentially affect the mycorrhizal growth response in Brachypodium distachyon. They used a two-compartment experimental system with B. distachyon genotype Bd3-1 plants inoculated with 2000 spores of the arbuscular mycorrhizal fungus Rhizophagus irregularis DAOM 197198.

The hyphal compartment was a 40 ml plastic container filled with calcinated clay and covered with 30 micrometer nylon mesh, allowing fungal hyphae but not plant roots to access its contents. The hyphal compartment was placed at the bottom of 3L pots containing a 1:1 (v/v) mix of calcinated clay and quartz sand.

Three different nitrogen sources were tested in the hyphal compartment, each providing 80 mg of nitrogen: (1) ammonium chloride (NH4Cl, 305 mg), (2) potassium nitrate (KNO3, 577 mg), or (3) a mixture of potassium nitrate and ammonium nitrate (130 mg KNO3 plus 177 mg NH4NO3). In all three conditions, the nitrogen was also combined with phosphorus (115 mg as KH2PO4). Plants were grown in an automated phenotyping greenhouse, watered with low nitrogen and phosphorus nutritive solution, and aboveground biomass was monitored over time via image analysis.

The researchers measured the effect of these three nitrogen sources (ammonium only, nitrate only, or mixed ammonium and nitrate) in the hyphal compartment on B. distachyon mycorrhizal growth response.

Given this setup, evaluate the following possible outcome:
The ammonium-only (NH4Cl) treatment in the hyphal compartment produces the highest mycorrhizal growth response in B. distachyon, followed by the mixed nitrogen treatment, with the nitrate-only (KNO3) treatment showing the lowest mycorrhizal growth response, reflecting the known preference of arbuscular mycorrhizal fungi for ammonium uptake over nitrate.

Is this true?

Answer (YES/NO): NO